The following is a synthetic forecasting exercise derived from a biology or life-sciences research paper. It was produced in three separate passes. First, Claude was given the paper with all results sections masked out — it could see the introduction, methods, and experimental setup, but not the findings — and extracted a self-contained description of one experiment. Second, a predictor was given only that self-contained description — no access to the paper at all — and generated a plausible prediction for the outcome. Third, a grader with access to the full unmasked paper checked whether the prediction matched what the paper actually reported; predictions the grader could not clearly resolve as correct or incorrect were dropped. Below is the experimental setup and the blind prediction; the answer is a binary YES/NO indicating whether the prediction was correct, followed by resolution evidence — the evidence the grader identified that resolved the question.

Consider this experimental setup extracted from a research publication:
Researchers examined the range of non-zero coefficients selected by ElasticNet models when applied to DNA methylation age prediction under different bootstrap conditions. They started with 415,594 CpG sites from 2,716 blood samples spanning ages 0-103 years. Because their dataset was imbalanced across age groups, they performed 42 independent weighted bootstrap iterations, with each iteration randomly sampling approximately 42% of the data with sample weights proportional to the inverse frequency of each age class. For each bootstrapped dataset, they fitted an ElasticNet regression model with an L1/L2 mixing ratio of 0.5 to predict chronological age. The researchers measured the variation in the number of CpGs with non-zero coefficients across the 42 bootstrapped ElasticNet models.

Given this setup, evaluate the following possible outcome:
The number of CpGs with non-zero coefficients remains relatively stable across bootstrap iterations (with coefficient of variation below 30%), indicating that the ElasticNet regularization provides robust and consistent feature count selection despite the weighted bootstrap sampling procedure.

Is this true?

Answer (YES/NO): YES